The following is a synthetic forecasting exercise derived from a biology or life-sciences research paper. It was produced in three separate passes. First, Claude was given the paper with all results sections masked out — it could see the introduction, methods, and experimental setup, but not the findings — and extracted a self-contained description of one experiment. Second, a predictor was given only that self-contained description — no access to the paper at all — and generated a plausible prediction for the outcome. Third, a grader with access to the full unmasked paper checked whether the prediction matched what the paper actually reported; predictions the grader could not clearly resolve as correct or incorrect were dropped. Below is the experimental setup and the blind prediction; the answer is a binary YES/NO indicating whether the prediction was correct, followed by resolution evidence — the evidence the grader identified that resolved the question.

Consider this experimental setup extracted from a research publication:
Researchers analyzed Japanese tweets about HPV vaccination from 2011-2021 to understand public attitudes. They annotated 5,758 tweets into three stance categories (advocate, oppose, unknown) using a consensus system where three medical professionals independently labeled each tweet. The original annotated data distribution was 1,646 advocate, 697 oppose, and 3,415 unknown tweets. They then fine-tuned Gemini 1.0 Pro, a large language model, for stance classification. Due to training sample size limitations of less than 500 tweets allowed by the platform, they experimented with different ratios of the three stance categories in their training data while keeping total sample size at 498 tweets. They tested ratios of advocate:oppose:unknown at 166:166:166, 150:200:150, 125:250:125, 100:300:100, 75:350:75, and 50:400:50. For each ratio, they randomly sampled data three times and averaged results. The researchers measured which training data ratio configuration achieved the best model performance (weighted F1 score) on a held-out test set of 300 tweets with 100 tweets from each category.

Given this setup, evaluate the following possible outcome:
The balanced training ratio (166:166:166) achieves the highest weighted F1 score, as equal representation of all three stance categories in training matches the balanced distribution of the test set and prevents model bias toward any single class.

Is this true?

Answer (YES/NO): NO